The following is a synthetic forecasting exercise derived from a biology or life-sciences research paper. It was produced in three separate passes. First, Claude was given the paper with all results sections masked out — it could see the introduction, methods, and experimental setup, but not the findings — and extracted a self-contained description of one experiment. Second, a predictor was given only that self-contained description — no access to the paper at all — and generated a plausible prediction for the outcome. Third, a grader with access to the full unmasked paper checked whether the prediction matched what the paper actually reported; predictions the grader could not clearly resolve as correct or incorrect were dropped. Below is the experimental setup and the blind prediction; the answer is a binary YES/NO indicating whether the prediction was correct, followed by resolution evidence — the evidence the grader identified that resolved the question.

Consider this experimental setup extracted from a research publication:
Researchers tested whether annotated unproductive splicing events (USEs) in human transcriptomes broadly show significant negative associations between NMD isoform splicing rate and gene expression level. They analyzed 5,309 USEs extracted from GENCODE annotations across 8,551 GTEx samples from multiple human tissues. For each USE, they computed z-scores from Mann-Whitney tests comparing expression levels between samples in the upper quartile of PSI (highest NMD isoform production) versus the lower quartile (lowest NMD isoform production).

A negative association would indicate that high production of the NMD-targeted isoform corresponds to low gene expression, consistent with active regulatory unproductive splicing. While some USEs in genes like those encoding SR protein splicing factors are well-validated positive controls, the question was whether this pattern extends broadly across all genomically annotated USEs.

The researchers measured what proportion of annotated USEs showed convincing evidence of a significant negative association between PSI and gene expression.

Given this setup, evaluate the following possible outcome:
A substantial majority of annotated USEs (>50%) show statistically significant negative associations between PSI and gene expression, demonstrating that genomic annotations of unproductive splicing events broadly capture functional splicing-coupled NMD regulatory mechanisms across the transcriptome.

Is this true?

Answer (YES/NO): NO